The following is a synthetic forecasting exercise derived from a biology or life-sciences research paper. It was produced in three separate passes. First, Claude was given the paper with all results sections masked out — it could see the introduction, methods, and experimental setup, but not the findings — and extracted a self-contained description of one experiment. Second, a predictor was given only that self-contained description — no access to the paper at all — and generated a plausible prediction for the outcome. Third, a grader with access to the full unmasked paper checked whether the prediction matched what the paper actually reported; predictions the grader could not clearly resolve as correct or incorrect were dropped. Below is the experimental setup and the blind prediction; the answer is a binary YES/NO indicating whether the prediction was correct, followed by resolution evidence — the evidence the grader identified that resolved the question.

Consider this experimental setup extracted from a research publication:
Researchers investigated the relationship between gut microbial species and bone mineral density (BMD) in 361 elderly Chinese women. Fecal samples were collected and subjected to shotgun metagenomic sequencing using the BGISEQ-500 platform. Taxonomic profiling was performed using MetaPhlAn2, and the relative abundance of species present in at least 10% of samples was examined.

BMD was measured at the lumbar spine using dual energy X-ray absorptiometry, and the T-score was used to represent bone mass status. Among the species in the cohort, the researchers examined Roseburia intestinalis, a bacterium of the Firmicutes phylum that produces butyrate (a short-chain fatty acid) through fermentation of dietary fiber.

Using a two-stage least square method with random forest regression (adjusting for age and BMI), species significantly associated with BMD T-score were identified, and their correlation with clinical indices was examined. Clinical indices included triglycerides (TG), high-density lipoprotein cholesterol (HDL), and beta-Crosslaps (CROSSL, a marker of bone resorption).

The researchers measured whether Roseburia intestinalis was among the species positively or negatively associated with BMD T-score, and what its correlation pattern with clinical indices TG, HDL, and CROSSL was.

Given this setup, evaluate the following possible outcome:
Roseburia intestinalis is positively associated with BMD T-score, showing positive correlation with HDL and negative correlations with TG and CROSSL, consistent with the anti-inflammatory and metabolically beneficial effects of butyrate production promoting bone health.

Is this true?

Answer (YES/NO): NO